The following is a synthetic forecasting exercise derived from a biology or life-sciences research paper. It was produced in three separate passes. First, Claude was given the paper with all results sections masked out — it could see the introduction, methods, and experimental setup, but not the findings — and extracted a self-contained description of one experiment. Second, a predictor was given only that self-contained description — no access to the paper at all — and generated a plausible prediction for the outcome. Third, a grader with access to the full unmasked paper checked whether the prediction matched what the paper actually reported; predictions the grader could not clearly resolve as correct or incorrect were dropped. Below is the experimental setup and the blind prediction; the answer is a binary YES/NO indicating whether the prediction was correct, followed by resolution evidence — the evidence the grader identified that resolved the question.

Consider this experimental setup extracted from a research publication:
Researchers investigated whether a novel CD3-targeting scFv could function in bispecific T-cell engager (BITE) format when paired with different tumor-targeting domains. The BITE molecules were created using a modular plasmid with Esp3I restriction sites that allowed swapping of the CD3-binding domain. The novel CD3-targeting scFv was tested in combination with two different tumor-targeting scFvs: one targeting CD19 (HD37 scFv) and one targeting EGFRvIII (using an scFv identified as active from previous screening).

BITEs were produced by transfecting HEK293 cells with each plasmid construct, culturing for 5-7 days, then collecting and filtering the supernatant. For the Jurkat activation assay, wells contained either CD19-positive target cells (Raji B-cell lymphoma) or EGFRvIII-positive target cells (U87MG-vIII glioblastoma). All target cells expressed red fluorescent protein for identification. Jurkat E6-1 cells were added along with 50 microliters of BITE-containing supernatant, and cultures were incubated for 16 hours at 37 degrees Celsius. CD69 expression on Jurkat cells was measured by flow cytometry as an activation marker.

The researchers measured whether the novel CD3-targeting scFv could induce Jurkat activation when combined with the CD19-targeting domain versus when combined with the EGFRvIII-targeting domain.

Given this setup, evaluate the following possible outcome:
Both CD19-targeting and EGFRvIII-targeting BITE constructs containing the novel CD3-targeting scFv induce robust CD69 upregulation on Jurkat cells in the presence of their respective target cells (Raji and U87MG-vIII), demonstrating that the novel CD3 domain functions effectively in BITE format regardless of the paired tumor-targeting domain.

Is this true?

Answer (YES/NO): NO